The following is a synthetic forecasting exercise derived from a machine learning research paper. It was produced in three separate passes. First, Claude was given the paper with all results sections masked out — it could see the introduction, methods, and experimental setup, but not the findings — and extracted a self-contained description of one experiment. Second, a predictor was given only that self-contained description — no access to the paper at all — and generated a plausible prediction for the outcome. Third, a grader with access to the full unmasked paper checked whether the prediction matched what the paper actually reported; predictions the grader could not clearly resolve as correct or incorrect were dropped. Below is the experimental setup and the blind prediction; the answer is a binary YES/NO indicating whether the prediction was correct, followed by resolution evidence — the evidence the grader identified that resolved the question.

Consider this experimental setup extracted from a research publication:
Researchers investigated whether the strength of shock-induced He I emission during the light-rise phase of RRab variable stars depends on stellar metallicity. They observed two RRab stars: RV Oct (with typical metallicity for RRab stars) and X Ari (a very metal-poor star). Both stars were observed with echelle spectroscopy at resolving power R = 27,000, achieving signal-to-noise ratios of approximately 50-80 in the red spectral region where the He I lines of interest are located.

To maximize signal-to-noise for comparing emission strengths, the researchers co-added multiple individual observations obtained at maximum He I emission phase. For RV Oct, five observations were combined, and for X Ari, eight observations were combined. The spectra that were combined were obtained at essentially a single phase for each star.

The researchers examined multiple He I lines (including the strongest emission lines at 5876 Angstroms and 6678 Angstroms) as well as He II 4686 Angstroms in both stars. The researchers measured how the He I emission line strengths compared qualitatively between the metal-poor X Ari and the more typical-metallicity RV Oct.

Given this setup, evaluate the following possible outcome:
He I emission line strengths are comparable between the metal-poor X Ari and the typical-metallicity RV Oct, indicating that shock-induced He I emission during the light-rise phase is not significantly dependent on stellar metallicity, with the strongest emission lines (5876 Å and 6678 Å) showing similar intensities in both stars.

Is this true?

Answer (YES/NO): YES